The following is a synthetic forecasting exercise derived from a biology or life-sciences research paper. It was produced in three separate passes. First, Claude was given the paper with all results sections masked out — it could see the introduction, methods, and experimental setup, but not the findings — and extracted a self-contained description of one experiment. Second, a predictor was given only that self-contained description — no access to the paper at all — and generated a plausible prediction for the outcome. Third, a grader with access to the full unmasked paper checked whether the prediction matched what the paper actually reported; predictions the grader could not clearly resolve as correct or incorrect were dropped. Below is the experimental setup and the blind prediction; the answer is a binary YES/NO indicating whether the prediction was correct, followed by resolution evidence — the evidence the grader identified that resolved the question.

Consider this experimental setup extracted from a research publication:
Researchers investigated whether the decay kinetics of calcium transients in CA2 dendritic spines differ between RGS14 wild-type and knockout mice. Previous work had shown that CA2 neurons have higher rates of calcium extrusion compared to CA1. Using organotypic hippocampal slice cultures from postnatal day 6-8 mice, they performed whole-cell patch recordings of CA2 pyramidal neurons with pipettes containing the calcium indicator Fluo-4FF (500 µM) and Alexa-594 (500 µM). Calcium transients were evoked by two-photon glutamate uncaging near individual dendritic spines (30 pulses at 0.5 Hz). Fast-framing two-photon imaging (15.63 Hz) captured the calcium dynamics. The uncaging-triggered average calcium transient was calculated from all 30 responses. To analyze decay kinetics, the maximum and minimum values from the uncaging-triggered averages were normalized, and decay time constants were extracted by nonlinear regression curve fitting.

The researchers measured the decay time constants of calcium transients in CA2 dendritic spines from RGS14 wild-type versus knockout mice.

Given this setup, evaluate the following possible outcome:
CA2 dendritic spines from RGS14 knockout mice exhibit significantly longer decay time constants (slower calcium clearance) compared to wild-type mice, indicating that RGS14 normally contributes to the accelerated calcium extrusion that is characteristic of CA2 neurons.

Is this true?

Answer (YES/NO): NO